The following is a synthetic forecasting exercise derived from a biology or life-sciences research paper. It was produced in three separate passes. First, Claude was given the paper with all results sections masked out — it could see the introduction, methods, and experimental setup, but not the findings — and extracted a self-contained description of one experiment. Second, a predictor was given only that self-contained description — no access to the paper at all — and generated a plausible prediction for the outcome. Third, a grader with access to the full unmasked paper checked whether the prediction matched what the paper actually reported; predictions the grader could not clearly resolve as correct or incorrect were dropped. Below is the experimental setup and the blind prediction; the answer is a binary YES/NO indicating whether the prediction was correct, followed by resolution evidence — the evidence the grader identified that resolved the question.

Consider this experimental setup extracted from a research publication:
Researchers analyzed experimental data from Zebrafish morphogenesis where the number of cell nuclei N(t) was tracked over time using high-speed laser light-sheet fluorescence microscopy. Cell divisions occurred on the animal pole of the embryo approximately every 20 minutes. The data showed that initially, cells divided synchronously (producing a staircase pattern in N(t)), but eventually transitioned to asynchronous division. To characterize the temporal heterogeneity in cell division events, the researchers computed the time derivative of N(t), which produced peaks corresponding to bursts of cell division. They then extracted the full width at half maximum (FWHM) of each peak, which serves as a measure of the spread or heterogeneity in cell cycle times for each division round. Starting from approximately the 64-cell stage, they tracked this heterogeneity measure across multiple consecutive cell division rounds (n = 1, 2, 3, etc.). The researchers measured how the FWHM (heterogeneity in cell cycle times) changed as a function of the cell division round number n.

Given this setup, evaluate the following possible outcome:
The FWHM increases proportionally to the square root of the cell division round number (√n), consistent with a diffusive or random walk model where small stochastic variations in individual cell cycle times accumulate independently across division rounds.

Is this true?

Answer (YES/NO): YES